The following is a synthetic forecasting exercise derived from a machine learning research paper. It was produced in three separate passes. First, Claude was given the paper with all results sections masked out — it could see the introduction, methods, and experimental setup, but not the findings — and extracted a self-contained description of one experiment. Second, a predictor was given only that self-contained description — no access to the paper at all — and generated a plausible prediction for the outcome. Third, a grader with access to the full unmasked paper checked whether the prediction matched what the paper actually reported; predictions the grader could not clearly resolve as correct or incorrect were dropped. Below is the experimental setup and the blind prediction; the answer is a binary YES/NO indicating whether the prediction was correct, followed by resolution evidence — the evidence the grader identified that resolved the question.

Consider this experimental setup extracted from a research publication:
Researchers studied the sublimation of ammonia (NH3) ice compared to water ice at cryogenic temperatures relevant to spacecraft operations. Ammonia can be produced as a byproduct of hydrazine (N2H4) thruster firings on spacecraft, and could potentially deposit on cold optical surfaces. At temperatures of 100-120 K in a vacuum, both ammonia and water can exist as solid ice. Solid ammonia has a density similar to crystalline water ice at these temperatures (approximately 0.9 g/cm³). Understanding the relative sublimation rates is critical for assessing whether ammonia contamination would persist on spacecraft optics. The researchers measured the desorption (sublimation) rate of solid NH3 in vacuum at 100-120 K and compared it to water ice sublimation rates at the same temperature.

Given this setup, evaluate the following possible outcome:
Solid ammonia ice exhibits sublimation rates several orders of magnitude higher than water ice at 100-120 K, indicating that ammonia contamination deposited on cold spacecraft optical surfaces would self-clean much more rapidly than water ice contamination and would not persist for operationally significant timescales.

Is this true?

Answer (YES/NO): YES